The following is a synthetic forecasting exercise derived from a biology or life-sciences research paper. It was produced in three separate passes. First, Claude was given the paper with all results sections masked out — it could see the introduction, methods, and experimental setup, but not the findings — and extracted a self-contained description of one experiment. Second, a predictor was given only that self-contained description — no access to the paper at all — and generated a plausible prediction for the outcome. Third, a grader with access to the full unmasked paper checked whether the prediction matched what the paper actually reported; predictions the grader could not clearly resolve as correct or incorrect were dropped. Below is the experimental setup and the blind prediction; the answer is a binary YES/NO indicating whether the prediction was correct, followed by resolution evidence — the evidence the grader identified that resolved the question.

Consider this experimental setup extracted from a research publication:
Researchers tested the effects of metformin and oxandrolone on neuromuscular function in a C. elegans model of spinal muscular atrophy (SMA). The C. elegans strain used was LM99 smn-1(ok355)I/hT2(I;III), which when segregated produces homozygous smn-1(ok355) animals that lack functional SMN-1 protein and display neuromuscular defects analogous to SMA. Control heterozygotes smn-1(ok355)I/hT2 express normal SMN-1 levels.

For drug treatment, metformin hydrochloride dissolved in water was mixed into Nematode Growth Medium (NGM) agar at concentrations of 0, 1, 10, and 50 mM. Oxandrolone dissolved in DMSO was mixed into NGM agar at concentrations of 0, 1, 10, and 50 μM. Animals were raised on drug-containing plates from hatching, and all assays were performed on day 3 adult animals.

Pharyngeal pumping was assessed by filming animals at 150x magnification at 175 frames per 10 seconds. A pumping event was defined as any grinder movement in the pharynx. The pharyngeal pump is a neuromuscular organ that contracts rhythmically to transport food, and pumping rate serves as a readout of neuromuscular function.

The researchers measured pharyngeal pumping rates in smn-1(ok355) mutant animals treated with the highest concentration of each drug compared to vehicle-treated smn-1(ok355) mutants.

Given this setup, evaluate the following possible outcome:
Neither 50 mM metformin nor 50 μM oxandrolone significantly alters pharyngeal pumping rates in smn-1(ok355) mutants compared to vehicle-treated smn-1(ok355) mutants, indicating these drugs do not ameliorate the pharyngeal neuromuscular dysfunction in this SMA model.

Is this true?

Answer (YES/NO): NO